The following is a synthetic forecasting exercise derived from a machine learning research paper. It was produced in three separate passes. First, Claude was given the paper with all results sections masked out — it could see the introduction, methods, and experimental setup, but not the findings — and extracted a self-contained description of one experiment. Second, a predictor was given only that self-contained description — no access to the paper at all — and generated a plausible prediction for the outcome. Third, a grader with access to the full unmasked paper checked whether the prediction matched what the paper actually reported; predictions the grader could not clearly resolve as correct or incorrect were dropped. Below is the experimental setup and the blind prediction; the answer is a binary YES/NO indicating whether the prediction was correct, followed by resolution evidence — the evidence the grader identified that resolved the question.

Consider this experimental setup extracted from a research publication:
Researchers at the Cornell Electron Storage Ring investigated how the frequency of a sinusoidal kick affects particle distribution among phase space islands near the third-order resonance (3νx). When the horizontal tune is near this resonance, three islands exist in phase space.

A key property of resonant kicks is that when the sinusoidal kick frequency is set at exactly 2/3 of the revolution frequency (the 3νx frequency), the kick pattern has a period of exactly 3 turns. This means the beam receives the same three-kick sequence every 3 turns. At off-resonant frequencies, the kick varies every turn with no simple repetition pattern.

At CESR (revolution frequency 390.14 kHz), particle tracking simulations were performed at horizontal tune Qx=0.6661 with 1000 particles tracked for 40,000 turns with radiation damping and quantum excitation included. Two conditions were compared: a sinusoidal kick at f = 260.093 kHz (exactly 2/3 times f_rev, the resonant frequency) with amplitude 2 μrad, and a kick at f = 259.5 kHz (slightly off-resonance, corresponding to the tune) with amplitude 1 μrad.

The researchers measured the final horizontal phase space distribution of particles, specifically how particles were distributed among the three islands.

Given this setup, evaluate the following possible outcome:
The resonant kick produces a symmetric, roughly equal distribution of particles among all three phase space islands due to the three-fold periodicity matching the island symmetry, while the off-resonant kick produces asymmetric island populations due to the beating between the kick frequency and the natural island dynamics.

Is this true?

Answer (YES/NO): NO